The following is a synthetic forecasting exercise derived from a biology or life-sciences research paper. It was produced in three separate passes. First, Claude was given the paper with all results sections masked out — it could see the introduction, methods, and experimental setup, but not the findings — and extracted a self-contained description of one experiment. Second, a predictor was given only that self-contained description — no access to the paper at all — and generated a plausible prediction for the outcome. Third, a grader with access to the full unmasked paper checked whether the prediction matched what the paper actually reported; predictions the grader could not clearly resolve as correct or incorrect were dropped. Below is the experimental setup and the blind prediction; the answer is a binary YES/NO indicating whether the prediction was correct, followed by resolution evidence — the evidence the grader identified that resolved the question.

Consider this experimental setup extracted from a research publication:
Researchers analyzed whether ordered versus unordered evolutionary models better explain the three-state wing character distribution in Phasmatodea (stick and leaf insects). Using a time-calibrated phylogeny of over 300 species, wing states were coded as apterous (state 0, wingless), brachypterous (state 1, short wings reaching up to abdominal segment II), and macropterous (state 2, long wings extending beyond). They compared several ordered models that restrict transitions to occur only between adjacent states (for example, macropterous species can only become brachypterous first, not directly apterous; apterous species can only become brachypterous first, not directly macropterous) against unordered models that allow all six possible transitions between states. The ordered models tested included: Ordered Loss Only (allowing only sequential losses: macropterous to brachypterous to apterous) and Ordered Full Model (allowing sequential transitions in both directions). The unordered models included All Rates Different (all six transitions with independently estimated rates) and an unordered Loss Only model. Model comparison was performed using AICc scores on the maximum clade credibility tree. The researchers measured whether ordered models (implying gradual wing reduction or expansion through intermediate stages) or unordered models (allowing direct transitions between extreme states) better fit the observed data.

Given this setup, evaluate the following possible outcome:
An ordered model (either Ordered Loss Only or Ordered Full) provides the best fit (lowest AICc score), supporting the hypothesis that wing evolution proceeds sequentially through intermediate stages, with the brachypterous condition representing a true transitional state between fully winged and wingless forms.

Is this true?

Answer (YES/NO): NO